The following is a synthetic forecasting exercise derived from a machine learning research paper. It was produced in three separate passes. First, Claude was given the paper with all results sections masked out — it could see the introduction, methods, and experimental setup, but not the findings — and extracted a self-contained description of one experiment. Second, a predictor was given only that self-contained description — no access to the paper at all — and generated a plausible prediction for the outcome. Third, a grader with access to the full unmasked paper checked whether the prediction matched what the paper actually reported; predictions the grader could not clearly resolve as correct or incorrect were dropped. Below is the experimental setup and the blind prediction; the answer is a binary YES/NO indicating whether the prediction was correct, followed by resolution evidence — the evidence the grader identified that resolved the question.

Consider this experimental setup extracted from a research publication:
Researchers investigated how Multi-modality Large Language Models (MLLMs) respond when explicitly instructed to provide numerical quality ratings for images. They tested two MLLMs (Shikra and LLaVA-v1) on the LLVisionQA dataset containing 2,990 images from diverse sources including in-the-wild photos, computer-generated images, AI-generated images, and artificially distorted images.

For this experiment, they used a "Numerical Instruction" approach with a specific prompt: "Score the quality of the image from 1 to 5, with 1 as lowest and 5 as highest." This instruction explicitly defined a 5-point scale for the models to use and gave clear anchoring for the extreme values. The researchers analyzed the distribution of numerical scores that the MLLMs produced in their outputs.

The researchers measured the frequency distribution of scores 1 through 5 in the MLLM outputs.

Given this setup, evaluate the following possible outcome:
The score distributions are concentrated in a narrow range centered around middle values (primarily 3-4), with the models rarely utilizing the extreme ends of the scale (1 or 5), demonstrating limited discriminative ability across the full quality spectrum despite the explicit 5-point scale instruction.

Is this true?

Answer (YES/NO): NO